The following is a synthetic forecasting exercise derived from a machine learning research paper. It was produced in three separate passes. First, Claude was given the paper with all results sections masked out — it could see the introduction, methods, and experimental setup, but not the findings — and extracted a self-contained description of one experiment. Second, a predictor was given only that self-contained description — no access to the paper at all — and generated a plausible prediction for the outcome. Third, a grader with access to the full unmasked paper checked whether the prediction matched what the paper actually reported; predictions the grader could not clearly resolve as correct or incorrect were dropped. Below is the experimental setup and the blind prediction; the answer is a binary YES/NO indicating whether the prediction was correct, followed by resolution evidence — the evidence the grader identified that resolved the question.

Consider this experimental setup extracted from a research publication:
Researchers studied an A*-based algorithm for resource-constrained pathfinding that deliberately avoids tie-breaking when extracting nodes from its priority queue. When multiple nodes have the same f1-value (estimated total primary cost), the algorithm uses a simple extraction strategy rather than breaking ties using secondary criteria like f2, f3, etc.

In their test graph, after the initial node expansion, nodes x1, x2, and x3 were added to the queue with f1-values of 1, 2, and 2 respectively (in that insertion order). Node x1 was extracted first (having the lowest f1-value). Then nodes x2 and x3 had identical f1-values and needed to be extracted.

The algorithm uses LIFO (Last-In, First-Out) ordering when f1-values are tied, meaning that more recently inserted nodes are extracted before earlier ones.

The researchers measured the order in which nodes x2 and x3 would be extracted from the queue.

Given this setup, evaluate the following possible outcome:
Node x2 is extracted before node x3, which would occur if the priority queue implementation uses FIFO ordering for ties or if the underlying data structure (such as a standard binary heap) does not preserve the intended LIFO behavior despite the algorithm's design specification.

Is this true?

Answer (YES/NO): NO